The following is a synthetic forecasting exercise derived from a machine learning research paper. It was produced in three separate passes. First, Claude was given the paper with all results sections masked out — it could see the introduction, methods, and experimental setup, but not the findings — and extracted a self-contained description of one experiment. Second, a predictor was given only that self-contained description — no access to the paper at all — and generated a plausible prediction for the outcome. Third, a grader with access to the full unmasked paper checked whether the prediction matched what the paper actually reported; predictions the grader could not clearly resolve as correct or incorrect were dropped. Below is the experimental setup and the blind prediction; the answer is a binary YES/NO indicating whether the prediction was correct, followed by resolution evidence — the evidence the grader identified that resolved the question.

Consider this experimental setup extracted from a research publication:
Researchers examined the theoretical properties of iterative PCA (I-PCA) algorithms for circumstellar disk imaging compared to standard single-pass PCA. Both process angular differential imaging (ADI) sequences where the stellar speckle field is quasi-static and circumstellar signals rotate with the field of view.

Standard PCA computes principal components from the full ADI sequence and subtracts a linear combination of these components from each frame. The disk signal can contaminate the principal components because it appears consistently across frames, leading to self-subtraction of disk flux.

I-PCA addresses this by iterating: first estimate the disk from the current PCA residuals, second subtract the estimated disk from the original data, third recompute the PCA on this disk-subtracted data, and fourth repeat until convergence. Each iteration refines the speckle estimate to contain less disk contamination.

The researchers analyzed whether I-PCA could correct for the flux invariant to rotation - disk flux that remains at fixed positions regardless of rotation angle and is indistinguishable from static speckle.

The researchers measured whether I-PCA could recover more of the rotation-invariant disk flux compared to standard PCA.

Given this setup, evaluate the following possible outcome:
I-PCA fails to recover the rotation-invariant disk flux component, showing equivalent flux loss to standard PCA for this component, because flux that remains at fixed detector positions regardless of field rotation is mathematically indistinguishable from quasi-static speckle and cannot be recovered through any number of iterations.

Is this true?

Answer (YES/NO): YES